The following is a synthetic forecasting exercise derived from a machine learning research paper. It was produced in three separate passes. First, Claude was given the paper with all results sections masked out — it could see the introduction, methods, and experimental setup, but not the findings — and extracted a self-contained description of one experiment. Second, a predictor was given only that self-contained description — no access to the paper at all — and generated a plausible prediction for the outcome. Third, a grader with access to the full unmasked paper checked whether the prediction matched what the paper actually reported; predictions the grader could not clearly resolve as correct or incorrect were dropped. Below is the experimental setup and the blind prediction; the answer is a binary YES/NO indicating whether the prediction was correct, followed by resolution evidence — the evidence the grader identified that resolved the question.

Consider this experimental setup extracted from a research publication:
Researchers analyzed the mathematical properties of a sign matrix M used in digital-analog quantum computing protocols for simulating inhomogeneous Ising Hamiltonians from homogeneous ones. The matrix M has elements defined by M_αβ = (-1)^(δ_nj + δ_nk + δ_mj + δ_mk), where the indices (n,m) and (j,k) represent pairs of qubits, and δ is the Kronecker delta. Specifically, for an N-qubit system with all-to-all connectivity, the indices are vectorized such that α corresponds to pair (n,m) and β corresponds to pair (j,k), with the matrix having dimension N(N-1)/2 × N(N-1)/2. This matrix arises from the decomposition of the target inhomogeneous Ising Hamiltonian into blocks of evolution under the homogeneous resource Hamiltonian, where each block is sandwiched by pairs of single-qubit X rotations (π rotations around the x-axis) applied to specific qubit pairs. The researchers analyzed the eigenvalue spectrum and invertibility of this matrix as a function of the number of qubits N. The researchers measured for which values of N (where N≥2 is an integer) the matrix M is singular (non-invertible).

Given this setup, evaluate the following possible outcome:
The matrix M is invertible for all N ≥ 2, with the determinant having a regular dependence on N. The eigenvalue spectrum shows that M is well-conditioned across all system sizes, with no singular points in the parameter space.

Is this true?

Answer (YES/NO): NO